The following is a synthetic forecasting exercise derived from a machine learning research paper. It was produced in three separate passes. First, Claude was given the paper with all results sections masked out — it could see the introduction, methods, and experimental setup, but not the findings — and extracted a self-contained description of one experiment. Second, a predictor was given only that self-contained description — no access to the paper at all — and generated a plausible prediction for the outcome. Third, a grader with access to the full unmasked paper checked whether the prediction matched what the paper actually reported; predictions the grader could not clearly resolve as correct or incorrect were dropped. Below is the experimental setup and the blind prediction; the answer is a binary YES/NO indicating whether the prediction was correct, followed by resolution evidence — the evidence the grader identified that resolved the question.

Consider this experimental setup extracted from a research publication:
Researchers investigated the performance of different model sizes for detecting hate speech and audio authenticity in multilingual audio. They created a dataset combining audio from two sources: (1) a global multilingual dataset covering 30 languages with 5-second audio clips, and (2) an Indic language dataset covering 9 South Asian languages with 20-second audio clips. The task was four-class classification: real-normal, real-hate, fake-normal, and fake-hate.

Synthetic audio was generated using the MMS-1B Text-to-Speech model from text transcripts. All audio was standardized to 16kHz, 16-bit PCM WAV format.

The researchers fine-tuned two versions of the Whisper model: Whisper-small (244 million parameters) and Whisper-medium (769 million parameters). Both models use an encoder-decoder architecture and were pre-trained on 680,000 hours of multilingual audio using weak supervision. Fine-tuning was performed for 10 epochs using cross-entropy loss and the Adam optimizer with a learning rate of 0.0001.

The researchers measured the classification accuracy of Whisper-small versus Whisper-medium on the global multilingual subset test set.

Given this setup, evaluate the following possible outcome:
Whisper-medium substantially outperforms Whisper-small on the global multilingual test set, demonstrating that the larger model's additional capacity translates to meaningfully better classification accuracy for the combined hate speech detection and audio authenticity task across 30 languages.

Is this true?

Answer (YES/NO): NO